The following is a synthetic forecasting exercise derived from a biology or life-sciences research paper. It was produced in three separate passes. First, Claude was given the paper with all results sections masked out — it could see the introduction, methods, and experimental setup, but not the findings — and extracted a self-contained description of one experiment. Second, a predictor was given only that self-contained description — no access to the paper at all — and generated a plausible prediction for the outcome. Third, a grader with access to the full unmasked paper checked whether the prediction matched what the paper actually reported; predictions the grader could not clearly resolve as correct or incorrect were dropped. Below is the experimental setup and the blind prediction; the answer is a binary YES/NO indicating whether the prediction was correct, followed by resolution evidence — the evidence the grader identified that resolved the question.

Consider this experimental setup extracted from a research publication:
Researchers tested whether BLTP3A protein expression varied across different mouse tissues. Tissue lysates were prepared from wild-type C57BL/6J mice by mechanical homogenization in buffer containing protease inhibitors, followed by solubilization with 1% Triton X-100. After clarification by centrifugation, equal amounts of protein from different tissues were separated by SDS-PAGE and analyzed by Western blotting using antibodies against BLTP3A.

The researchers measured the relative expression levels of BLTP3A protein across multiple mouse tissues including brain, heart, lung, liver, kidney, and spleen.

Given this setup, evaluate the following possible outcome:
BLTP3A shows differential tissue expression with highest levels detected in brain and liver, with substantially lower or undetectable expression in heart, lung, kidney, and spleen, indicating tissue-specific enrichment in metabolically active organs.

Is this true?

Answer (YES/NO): NO